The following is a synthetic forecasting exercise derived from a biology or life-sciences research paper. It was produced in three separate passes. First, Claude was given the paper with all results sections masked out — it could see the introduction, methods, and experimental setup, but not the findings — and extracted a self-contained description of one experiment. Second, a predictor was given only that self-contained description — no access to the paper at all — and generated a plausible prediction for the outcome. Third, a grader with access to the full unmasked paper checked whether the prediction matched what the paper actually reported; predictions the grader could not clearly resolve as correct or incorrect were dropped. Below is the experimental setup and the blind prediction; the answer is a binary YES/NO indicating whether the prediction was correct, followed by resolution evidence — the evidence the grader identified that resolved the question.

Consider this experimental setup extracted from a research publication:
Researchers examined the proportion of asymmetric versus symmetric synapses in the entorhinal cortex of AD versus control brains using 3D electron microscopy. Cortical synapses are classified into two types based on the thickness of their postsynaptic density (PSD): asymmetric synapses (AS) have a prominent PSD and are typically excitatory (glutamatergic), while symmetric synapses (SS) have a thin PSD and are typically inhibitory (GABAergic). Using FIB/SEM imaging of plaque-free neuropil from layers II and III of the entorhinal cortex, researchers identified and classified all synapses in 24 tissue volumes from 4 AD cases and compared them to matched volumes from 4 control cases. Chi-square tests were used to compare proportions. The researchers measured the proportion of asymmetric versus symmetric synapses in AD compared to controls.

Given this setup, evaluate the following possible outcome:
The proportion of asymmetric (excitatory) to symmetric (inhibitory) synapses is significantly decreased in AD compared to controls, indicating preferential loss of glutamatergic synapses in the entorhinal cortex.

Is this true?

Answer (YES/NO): NO